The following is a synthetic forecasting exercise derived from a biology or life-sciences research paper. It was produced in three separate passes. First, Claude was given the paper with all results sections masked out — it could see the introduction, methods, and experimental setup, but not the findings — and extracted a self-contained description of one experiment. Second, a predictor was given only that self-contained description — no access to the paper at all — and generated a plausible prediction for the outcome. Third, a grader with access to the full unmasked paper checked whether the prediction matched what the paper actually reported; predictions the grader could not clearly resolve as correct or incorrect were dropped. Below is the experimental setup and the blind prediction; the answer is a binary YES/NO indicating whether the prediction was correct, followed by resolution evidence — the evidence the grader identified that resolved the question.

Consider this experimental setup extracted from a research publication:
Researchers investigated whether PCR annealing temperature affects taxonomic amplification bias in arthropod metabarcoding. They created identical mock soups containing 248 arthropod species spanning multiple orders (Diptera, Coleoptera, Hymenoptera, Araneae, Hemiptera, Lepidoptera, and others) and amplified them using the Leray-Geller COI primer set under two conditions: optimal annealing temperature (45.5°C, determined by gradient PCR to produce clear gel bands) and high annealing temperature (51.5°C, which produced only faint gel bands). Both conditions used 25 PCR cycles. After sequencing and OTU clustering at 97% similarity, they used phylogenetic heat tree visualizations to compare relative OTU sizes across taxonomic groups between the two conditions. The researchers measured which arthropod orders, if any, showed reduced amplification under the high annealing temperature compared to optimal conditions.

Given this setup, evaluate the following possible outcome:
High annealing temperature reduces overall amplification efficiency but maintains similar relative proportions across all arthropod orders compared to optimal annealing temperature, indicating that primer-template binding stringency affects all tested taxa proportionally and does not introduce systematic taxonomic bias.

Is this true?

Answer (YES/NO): NO